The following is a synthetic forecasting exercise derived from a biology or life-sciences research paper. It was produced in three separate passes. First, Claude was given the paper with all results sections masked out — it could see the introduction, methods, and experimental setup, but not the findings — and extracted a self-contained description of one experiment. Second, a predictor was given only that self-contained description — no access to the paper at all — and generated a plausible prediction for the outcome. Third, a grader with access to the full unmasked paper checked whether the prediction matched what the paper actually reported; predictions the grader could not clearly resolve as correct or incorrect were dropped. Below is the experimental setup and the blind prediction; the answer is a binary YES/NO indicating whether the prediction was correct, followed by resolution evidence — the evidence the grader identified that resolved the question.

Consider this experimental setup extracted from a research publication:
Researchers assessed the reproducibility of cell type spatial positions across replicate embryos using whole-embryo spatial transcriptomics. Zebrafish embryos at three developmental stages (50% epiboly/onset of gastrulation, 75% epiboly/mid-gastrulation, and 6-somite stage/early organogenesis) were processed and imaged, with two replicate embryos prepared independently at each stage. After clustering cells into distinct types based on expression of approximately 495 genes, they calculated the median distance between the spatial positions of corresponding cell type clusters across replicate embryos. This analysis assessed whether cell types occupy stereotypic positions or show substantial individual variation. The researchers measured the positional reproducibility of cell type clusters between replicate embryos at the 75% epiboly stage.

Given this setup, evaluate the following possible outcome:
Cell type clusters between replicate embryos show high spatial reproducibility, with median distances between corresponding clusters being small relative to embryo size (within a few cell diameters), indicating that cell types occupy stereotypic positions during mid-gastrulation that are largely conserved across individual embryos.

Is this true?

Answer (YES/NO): YES